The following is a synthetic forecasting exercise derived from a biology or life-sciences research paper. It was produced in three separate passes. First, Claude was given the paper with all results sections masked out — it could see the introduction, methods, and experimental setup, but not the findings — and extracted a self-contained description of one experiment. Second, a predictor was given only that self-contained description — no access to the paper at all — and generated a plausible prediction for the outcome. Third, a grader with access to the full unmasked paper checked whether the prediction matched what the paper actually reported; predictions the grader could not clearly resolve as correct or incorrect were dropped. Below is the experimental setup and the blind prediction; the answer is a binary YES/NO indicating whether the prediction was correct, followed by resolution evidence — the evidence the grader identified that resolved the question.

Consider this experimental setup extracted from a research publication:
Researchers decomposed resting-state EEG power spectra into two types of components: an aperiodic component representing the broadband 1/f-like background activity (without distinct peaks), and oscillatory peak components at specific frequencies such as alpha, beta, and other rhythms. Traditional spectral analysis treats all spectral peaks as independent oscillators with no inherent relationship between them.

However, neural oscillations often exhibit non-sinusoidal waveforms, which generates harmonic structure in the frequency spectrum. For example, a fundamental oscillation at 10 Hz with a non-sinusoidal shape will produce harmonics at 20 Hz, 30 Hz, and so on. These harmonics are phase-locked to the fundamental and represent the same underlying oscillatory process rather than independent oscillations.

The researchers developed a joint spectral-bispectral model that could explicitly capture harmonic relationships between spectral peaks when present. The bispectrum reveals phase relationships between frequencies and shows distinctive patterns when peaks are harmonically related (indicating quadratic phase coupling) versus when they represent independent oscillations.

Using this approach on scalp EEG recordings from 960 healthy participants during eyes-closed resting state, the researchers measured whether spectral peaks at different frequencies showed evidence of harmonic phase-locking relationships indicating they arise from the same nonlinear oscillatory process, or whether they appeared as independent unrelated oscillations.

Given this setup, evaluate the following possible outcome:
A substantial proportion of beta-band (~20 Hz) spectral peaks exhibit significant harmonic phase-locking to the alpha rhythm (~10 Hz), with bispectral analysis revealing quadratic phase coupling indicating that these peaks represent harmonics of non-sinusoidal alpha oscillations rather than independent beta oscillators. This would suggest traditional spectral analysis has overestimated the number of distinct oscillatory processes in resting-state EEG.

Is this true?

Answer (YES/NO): YES